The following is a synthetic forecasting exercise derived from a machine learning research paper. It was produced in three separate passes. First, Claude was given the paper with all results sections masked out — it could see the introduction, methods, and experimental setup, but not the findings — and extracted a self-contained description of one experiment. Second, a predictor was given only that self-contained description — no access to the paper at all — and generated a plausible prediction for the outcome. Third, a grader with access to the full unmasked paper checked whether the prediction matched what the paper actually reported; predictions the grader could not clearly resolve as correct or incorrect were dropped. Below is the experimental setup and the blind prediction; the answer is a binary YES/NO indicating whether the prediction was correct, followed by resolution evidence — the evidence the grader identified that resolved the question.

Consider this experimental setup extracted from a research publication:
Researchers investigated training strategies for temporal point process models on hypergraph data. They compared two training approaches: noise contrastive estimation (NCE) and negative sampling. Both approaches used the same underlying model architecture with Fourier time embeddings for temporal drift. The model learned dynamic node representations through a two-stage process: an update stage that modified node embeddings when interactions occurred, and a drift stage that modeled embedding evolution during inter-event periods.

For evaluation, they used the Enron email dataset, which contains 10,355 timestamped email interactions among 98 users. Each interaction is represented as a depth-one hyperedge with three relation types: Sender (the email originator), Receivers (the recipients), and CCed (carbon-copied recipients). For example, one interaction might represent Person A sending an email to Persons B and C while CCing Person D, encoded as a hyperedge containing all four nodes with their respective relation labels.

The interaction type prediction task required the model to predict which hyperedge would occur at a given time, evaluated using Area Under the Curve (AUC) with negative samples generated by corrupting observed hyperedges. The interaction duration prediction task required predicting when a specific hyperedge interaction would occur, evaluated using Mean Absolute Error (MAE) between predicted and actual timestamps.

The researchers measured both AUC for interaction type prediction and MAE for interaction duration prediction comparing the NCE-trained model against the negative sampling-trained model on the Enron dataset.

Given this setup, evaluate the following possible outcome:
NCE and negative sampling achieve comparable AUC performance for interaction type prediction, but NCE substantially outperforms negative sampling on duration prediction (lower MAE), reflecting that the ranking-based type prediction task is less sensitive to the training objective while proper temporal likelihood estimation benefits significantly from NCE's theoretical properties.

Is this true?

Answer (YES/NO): NO